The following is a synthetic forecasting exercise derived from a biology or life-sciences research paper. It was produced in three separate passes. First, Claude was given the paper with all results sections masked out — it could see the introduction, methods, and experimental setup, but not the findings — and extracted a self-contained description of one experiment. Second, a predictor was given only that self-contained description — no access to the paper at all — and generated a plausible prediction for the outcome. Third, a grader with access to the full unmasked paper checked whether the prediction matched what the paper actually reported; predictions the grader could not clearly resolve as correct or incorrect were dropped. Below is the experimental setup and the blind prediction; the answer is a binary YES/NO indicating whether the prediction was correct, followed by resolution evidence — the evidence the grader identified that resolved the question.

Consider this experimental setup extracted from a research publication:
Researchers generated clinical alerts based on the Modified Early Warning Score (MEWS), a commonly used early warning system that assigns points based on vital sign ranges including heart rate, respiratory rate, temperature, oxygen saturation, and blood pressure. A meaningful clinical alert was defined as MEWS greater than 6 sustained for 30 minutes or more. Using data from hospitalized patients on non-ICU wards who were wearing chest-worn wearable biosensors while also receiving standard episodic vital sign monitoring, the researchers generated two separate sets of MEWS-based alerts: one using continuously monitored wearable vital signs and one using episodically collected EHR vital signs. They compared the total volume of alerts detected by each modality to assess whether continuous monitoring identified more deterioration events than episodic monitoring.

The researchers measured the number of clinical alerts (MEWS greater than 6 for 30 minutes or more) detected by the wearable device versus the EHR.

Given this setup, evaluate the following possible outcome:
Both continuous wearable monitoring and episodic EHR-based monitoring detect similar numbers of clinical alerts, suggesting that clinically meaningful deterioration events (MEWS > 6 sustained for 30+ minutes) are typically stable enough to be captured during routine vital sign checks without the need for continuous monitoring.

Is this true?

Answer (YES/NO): NO